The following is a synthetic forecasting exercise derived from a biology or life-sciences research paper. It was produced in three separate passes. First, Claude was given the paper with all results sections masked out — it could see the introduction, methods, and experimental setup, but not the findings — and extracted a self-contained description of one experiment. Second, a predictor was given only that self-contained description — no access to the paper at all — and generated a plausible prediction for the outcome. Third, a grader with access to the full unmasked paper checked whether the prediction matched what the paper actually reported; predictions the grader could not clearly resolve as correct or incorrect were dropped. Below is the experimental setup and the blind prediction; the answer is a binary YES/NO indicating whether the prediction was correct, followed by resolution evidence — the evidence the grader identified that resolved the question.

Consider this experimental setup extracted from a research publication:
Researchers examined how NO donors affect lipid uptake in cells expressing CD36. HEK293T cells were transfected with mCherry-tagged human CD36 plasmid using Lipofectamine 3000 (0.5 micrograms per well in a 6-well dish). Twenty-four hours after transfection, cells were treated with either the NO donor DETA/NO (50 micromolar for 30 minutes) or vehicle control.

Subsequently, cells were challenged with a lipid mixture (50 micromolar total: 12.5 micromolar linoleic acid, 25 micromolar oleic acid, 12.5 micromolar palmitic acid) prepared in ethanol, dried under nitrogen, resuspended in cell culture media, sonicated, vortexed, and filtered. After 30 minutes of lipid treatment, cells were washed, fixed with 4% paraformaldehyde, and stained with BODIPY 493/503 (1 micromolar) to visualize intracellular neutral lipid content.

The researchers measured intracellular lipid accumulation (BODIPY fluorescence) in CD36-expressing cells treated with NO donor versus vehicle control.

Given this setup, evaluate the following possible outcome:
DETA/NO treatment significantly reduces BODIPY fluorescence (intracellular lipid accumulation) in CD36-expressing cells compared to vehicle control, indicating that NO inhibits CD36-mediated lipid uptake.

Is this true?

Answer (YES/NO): YES